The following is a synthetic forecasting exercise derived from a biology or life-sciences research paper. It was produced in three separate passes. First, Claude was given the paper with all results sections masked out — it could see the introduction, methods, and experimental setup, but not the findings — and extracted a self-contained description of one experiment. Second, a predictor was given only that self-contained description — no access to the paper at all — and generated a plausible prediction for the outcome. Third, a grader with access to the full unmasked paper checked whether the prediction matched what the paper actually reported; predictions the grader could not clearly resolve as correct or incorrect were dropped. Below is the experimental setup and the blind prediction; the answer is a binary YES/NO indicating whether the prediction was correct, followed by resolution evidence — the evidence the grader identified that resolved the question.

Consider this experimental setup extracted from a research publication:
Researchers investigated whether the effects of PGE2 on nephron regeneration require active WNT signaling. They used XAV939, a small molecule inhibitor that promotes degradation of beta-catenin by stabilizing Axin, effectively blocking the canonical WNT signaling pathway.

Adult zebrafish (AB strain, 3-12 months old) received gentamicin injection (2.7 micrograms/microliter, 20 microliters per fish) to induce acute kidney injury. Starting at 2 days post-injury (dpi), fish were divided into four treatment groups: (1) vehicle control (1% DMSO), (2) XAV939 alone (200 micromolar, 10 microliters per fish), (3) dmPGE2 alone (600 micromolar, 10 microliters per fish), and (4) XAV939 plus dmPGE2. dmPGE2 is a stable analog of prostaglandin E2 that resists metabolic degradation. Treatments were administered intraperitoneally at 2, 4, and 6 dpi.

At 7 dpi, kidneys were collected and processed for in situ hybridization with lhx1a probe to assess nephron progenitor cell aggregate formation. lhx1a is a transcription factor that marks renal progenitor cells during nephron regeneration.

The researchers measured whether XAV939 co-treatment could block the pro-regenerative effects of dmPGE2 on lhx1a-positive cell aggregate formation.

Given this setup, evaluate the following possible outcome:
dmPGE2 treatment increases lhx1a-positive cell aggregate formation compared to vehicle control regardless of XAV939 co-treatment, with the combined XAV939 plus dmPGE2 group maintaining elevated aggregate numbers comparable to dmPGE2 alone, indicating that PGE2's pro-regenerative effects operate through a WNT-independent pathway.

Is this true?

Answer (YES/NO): NO